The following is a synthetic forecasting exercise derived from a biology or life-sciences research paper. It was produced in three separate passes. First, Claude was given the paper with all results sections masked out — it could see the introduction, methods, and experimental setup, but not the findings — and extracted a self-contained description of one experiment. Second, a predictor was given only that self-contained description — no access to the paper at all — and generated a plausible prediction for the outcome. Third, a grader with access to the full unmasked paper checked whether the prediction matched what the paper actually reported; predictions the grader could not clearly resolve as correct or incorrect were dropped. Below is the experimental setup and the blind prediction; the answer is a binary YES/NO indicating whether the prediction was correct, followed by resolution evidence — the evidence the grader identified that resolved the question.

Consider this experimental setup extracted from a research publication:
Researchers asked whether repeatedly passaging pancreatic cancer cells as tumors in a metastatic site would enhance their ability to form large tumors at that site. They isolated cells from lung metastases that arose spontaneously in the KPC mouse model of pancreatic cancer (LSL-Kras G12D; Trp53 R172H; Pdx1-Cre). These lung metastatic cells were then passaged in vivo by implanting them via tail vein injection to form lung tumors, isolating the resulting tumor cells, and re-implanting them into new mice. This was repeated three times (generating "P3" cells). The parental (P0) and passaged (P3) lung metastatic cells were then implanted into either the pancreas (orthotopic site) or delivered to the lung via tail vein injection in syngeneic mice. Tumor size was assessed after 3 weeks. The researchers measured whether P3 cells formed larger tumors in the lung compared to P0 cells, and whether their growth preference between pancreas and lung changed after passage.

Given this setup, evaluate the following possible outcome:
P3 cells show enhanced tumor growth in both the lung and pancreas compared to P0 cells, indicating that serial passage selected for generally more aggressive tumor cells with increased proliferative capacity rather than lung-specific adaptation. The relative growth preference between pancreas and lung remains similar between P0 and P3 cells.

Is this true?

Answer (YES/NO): NO